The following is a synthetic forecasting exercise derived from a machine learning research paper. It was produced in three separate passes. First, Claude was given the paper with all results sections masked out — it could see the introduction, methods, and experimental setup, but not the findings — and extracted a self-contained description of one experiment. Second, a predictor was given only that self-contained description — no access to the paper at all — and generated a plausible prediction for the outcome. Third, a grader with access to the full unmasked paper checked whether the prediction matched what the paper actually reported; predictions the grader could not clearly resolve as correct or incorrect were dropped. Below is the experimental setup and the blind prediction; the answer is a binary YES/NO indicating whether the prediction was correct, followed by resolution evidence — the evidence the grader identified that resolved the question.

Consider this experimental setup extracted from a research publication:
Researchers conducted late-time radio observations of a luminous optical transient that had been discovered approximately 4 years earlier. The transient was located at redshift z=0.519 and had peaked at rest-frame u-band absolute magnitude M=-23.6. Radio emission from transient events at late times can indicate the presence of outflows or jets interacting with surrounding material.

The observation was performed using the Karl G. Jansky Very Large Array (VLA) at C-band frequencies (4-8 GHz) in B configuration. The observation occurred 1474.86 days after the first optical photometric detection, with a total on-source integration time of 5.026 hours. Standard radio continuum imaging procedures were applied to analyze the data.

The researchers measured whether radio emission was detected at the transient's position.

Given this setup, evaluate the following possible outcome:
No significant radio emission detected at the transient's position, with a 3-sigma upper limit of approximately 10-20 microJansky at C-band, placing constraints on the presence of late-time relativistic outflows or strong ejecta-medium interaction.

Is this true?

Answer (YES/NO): NO